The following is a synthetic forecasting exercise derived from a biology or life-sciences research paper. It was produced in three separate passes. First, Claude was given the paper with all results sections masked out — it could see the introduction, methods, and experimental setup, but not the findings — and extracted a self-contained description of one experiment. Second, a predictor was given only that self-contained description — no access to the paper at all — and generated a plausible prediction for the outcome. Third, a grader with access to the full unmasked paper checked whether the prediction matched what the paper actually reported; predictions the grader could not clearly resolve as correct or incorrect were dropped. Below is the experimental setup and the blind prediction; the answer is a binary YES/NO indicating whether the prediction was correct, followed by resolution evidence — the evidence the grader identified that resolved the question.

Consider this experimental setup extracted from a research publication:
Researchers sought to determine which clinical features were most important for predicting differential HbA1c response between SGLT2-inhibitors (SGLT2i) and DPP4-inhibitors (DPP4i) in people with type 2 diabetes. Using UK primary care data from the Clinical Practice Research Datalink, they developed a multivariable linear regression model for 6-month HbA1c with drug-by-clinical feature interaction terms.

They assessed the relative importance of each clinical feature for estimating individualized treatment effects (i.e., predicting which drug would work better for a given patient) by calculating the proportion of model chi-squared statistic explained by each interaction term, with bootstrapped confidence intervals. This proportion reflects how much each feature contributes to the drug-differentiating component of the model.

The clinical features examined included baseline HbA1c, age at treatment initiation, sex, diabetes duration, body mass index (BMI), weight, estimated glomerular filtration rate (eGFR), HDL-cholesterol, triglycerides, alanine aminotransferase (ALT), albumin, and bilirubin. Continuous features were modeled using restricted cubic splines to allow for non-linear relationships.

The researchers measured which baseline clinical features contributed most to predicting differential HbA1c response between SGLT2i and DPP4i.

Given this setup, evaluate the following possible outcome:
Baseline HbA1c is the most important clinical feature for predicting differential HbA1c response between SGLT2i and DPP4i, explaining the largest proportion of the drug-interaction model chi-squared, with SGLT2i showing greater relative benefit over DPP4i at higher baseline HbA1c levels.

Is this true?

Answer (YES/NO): NO